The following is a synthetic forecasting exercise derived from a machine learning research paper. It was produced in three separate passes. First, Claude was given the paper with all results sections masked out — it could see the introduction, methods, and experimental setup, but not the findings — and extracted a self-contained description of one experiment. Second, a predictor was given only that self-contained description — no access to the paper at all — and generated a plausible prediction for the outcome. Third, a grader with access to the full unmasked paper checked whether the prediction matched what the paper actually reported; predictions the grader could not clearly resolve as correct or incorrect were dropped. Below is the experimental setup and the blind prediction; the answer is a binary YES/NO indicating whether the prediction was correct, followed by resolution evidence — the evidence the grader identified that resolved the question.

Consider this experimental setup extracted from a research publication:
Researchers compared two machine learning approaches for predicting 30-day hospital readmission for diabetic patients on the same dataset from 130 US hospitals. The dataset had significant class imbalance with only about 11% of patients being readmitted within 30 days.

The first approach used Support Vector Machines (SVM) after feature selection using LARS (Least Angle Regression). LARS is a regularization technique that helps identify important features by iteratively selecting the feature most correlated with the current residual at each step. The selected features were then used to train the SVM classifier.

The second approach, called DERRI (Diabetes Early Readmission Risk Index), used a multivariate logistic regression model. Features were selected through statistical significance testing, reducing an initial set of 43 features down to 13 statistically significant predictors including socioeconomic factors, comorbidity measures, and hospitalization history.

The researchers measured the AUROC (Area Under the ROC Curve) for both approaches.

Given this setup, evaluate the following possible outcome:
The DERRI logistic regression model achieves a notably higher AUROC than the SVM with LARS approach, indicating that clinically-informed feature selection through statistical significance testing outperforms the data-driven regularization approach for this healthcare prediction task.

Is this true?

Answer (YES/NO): YES